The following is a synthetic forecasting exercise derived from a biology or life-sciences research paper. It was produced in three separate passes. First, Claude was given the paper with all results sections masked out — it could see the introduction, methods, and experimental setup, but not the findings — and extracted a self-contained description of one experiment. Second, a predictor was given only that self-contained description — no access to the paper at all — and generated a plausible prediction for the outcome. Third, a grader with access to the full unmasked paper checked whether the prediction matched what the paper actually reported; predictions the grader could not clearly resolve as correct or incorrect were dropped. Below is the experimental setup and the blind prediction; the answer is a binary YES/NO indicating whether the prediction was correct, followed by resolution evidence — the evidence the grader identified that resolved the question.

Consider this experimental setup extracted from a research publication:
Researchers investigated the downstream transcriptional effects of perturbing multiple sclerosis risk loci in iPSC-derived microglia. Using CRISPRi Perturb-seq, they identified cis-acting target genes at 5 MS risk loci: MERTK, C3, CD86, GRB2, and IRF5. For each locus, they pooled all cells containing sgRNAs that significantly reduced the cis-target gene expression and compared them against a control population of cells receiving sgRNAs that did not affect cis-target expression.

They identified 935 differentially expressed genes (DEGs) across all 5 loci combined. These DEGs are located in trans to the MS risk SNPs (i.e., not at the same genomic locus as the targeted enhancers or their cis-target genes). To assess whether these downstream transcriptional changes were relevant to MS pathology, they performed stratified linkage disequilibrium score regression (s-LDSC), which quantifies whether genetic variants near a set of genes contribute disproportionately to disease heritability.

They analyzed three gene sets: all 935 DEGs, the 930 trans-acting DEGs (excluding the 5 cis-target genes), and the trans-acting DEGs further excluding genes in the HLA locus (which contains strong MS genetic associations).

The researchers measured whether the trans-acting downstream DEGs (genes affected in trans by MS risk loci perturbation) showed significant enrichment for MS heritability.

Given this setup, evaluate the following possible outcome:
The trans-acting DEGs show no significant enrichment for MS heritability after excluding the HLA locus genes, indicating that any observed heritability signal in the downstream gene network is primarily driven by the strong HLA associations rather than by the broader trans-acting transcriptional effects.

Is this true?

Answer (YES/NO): NO